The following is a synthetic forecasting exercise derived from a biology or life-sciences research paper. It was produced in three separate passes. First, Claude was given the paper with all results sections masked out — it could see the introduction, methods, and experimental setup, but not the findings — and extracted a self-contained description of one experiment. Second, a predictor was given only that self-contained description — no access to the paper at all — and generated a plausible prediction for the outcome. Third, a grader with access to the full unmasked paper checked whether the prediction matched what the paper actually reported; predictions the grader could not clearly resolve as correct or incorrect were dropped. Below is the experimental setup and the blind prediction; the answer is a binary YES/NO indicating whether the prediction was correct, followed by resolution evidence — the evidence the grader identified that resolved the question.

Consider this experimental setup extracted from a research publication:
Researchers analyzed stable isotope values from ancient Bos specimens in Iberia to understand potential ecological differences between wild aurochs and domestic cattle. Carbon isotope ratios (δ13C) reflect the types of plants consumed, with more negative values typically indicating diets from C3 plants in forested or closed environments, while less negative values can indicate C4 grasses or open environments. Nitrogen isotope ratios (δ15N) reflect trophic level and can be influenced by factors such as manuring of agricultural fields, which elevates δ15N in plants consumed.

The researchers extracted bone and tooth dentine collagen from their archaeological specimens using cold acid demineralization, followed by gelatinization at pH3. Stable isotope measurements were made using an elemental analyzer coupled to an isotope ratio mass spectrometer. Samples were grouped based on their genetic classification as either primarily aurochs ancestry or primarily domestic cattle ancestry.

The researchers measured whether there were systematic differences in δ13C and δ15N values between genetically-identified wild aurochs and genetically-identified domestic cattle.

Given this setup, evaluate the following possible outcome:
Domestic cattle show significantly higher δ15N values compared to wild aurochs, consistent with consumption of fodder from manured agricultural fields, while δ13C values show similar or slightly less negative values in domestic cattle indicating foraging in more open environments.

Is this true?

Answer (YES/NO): NO